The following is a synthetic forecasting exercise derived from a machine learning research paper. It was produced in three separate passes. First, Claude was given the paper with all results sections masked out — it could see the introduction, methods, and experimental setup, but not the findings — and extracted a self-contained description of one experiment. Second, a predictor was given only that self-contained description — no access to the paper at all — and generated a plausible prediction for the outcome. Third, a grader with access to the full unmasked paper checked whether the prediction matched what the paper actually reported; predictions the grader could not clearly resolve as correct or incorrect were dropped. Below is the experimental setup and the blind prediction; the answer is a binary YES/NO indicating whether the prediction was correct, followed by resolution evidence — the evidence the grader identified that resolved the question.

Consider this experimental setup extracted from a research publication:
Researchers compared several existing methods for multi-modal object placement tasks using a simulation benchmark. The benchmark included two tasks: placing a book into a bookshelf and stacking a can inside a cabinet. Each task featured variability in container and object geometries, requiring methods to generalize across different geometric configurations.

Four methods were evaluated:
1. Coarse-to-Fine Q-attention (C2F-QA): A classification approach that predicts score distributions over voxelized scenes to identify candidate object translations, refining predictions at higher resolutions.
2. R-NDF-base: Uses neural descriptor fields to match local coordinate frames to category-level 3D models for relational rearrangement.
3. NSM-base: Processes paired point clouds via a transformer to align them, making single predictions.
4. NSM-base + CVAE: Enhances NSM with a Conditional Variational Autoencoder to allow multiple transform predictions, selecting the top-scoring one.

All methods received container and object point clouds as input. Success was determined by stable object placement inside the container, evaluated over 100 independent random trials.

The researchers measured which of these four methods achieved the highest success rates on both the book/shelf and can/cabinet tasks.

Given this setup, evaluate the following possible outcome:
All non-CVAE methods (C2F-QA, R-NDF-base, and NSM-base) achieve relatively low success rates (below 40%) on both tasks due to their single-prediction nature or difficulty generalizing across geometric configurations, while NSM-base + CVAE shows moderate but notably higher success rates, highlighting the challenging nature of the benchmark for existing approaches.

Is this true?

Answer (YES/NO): NO